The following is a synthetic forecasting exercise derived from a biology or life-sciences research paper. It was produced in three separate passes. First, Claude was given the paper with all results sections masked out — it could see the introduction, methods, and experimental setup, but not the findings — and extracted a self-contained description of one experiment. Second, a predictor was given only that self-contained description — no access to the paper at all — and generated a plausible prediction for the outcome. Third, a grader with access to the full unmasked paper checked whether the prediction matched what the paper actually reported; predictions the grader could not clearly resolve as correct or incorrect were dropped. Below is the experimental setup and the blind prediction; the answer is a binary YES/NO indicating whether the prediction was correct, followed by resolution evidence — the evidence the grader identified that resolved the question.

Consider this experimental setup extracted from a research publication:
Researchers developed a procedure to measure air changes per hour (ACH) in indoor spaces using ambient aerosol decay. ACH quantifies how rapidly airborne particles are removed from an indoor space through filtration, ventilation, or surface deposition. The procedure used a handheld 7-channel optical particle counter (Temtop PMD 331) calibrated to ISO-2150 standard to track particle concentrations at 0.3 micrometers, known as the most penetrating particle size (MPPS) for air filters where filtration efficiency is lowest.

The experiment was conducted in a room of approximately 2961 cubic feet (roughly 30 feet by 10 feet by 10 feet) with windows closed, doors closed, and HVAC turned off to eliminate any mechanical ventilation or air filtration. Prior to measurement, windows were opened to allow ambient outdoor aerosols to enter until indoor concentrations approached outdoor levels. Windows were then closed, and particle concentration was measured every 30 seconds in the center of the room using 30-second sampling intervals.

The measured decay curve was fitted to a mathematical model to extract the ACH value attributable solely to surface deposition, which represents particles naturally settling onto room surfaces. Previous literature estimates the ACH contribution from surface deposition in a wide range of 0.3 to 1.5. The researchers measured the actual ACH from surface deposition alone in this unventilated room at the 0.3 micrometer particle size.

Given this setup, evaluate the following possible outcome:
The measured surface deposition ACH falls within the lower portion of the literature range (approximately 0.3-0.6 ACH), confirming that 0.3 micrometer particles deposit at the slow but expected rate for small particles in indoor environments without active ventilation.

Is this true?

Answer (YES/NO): YES